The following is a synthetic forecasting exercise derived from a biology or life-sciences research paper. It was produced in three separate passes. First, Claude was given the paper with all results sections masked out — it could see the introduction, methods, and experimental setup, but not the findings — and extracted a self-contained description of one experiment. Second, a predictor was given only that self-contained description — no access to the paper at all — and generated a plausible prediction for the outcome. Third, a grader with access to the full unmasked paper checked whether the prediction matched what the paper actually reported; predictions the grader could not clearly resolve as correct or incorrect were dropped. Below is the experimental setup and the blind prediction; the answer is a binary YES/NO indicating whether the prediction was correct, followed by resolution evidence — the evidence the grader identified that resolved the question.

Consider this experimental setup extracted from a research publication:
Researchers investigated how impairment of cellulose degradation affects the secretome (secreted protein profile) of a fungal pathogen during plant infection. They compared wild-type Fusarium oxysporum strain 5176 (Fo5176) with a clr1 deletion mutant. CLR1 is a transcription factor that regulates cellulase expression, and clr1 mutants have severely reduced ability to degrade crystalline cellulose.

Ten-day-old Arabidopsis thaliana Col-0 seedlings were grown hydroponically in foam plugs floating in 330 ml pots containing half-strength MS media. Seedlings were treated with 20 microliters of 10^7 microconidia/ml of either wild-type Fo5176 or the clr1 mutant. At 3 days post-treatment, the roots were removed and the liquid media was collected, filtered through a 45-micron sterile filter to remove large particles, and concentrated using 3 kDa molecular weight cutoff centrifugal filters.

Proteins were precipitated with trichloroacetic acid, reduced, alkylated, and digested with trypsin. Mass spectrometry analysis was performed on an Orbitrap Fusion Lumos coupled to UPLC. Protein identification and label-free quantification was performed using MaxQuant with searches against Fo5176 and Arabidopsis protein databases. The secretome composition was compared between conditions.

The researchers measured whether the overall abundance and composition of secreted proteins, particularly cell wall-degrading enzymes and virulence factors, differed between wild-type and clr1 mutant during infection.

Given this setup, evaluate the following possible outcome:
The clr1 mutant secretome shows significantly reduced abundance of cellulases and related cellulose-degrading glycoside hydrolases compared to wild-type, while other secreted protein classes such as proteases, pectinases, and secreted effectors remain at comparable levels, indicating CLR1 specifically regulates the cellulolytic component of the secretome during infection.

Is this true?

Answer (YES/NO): NO